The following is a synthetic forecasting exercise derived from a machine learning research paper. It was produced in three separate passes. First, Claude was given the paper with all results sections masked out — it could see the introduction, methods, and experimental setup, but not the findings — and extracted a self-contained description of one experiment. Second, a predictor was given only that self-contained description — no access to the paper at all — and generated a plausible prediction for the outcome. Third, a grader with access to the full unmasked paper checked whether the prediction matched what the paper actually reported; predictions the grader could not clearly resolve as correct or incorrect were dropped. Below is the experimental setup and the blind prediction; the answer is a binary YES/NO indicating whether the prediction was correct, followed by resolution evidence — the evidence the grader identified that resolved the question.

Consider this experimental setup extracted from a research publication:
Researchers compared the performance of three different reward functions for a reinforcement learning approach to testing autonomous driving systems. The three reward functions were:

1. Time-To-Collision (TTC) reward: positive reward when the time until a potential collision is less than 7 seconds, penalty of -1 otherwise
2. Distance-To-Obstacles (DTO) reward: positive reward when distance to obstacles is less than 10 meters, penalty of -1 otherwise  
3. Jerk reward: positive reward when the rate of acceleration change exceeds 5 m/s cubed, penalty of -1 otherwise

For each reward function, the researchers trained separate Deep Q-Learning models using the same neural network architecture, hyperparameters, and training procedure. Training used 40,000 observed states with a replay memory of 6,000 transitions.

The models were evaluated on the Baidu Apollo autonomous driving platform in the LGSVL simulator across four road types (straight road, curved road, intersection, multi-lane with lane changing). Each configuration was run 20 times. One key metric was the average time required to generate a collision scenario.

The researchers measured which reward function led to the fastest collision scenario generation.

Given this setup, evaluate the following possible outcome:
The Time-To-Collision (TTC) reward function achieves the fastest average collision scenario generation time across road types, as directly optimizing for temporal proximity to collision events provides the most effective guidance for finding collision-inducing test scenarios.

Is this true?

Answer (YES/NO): YES